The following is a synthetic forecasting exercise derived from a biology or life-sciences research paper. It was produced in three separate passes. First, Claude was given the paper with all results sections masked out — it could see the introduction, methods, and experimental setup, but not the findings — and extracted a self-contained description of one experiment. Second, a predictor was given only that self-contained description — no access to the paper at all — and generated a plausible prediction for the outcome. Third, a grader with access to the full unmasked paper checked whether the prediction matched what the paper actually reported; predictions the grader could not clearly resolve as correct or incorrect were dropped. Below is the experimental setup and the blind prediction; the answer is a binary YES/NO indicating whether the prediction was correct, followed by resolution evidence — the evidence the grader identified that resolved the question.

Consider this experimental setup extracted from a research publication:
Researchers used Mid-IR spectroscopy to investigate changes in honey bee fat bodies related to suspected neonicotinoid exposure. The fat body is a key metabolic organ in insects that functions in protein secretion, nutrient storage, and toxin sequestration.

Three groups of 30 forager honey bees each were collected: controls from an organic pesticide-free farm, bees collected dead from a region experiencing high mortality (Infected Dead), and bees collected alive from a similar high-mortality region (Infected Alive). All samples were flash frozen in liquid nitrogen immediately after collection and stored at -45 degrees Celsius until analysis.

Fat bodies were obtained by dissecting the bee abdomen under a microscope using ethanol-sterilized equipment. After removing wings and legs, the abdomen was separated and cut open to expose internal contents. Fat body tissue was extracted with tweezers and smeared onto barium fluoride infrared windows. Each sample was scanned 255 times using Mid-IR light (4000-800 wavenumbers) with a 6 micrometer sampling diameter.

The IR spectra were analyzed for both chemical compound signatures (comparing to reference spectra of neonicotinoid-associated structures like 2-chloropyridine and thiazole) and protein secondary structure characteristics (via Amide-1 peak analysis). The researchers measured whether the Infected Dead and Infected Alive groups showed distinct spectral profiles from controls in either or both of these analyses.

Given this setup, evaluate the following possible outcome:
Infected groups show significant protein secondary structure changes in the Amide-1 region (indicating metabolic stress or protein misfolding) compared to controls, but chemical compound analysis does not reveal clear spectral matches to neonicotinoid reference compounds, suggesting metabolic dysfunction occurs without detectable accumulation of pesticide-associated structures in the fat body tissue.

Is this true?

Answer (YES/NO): NO